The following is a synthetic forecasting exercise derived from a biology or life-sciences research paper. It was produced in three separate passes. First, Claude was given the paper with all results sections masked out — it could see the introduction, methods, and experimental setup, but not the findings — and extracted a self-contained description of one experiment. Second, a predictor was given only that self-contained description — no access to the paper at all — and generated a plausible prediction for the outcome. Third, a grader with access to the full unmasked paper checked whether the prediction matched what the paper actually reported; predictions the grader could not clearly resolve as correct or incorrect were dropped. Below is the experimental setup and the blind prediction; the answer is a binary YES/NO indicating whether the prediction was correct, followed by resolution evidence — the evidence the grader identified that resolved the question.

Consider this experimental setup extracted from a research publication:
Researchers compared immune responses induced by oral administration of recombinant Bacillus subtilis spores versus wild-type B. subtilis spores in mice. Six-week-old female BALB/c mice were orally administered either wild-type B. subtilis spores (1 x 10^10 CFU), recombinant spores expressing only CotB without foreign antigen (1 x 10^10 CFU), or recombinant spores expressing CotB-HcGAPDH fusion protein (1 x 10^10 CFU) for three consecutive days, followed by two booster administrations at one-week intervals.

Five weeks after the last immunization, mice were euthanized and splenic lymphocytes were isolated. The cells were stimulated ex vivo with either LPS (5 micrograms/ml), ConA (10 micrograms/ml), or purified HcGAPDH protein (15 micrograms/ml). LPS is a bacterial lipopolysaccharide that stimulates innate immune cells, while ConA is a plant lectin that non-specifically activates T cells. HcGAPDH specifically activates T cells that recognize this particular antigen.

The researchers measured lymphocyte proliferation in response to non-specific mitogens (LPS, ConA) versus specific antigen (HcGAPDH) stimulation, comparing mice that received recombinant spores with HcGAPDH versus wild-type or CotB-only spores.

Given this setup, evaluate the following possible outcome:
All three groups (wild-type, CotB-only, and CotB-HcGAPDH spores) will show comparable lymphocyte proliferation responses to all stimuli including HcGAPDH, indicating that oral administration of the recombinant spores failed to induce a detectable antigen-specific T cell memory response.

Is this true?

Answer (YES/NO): NO